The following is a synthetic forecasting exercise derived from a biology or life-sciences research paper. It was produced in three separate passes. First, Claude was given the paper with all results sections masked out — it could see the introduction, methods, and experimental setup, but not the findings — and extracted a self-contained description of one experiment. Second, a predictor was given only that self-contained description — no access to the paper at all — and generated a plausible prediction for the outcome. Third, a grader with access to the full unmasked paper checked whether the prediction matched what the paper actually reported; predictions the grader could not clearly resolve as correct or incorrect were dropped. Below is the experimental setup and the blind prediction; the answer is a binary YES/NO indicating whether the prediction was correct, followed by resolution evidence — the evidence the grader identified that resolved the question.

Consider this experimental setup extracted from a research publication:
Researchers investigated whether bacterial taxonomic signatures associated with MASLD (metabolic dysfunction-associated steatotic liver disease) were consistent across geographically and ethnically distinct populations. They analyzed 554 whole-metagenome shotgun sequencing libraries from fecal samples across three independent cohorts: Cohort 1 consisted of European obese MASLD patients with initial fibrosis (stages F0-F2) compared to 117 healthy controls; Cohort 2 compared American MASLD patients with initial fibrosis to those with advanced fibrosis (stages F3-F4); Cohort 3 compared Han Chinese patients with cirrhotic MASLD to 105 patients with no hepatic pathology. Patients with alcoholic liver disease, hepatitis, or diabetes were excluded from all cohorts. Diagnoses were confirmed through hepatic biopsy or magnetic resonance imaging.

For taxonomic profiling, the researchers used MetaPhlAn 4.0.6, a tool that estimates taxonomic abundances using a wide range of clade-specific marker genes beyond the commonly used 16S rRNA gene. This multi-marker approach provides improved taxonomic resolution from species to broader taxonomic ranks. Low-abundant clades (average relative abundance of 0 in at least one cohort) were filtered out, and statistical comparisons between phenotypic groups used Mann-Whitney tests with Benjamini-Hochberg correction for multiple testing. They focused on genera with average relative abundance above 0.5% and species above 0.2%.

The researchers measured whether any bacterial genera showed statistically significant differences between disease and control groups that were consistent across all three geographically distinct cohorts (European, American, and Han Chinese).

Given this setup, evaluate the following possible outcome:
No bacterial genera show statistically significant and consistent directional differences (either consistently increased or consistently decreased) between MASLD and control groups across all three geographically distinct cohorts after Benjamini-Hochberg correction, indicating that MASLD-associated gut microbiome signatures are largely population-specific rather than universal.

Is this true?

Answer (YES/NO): NO